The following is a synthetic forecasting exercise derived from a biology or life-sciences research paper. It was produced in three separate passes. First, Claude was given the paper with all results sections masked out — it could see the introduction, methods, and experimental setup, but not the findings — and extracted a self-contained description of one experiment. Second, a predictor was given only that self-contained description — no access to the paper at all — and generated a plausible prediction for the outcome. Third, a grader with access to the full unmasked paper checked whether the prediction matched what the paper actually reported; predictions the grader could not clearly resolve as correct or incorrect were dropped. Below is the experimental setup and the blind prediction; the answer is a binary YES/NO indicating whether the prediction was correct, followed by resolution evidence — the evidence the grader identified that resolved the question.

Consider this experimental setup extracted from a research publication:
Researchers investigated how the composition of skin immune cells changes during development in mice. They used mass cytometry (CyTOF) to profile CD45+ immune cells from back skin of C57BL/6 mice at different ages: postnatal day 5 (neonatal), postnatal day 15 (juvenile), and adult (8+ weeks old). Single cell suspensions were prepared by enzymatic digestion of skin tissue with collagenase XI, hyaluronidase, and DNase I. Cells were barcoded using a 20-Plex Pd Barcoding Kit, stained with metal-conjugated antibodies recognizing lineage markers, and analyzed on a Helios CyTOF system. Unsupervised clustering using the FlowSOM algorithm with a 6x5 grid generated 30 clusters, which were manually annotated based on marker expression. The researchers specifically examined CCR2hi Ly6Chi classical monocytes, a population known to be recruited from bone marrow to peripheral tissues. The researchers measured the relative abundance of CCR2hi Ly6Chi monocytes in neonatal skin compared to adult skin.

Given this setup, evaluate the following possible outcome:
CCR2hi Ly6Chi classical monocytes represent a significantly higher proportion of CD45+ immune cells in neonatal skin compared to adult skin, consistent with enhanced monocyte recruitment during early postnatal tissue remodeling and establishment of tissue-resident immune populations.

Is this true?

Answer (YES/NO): YES